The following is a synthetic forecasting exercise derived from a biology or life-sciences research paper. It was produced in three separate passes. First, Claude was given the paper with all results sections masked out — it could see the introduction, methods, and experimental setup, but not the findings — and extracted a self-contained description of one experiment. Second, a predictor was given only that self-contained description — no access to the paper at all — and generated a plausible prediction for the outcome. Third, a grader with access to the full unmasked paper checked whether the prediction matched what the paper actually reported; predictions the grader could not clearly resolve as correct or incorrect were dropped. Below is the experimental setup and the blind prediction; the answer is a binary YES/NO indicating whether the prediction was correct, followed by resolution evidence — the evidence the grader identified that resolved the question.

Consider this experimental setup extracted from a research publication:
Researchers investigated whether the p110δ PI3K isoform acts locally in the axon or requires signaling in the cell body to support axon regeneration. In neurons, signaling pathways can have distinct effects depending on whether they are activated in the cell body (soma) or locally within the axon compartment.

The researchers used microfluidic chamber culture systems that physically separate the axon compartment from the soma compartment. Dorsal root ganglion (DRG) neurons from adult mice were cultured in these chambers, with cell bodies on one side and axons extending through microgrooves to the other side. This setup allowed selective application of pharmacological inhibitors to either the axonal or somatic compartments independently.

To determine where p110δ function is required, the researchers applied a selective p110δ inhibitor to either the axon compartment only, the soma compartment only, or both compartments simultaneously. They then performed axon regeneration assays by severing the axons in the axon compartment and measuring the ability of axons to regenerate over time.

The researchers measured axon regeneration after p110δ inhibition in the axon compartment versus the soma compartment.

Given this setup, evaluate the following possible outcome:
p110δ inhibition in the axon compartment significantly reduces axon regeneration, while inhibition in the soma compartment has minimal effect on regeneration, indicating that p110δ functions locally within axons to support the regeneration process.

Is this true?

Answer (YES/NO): YES